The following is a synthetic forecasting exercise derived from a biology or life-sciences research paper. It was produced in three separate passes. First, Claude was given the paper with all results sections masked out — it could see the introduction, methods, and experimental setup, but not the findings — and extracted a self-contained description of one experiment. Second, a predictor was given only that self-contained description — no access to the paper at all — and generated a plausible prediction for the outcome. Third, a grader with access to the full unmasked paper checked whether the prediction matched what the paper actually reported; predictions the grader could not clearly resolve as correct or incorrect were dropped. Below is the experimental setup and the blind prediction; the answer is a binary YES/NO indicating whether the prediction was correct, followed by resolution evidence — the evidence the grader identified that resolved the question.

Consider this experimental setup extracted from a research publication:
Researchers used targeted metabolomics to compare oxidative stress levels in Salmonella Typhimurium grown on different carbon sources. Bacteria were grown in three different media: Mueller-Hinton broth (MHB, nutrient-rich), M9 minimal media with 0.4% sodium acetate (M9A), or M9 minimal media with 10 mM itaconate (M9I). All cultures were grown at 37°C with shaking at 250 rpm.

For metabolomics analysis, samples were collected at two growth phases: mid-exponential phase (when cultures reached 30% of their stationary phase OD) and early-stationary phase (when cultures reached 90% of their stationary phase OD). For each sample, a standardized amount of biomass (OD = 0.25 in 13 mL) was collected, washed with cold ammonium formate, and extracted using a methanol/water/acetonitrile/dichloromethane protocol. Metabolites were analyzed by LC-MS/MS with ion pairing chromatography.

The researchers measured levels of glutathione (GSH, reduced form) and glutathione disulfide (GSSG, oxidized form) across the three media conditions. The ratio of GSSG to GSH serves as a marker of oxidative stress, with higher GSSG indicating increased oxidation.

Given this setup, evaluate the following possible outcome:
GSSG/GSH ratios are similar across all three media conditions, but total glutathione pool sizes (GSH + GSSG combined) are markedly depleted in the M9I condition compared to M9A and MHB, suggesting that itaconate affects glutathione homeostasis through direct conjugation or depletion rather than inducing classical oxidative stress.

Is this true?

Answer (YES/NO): NO